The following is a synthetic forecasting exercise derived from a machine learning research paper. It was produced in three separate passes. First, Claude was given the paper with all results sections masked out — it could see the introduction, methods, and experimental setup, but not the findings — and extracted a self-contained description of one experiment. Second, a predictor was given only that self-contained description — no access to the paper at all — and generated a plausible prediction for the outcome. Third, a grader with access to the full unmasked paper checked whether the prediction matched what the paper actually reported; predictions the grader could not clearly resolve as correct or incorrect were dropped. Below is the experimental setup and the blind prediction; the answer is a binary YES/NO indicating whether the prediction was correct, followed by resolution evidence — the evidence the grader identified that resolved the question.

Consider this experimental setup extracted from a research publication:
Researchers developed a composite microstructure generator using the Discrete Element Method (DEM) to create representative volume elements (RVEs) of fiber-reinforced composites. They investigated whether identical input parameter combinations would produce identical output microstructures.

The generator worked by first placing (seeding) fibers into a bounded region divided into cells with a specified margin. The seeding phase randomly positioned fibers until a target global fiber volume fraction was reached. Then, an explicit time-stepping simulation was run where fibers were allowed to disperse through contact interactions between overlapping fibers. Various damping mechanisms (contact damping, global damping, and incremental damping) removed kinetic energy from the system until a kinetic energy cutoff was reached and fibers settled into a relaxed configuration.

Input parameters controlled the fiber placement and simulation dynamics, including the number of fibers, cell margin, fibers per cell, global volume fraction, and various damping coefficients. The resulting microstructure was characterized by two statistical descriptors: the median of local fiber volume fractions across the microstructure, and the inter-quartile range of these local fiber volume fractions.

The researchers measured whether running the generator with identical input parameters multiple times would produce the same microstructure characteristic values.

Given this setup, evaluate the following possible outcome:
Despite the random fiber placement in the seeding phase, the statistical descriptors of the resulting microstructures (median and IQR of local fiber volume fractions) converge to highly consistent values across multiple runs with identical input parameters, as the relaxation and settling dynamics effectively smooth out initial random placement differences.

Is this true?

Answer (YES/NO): NO